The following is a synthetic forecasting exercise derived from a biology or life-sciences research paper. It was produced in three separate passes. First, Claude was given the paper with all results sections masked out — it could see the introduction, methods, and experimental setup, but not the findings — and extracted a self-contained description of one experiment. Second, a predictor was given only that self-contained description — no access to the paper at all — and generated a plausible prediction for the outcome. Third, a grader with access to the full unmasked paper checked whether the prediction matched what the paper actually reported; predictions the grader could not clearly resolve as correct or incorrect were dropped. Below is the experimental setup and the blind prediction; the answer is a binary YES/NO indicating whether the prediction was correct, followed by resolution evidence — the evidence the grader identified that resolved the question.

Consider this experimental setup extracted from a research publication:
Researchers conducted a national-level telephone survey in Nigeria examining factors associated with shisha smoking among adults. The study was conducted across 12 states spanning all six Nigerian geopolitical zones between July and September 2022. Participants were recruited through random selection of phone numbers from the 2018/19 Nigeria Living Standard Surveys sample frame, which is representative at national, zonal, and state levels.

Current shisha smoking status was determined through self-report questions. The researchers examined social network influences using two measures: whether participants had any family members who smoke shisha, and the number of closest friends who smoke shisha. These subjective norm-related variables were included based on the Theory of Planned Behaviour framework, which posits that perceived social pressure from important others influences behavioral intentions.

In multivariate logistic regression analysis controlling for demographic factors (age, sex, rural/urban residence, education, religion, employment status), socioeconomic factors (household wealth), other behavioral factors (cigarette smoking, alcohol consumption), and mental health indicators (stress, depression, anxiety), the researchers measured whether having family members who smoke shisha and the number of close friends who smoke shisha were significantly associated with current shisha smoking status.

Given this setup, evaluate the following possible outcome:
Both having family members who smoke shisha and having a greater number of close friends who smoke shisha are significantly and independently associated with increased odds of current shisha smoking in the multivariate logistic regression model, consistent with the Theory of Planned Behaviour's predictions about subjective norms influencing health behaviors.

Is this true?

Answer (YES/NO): YES